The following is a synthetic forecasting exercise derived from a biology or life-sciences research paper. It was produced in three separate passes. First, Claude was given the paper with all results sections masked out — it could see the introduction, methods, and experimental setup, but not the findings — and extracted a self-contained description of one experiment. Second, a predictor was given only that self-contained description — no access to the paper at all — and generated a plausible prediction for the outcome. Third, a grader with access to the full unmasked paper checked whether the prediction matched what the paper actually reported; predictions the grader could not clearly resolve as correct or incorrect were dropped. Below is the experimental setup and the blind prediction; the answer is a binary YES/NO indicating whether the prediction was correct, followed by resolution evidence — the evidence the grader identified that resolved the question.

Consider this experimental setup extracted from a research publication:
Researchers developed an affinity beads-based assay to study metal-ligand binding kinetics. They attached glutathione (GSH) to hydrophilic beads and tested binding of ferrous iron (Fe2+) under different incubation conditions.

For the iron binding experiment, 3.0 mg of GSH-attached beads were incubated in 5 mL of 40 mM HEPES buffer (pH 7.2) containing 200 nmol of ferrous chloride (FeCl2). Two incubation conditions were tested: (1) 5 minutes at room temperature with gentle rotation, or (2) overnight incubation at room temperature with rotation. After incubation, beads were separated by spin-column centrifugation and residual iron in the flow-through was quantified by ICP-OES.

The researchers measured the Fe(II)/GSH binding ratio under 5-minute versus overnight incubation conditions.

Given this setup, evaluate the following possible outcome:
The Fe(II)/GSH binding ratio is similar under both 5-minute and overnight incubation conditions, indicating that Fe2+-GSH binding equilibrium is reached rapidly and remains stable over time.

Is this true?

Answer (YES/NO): NO